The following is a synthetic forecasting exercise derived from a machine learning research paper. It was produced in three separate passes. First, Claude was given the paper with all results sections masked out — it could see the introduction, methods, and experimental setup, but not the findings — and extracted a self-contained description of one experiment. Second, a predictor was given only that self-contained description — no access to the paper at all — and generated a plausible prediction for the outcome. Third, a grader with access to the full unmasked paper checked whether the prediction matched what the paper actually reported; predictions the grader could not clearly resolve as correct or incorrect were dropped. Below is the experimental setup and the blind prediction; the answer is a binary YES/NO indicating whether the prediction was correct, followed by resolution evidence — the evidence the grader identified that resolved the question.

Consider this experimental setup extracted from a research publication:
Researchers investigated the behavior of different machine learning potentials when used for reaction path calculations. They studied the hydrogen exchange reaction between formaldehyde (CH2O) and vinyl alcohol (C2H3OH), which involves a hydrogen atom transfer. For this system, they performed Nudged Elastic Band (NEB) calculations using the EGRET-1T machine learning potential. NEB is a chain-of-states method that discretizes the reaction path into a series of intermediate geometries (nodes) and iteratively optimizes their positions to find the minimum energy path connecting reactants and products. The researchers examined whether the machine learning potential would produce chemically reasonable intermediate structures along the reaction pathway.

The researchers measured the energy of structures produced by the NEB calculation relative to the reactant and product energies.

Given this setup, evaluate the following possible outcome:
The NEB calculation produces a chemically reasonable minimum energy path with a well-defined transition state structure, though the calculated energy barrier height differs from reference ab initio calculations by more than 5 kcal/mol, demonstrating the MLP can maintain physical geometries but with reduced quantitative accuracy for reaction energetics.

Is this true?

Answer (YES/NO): NO